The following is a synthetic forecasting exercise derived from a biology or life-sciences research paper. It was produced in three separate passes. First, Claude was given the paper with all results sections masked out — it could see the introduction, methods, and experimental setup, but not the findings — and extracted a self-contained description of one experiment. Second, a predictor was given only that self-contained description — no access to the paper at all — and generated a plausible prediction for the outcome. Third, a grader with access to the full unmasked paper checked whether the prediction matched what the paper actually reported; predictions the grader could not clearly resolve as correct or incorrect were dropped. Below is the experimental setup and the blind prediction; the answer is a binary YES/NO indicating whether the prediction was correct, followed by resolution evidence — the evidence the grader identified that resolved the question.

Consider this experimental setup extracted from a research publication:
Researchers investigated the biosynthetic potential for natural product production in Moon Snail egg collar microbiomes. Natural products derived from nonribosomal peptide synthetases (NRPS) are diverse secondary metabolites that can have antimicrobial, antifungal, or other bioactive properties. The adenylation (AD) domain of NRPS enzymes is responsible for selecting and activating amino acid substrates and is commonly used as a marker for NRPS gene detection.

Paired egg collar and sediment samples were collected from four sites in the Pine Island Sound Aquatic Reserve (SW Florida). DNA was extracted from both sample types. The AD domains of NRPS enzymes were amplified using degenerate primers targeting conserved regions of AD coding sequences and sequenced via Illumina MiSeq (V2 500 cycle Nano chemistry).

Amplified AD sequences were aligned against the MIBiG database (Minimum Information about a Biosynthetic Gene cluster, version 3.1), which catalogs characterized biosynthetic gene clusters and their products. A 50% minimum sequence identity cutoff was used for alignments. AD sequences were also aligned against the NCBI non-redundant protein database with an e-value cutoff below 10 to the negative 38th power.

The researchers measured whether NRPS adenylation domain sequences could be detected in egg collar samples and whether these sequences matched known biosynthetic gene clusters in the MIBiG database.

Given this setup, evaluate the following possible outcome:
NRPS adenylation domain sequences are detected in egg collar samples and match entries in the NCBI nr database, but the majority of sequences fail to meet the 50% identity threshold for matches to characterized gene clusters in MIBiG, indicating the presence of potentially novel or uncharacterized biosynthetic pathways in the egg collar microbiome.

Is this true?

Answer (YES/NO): YES